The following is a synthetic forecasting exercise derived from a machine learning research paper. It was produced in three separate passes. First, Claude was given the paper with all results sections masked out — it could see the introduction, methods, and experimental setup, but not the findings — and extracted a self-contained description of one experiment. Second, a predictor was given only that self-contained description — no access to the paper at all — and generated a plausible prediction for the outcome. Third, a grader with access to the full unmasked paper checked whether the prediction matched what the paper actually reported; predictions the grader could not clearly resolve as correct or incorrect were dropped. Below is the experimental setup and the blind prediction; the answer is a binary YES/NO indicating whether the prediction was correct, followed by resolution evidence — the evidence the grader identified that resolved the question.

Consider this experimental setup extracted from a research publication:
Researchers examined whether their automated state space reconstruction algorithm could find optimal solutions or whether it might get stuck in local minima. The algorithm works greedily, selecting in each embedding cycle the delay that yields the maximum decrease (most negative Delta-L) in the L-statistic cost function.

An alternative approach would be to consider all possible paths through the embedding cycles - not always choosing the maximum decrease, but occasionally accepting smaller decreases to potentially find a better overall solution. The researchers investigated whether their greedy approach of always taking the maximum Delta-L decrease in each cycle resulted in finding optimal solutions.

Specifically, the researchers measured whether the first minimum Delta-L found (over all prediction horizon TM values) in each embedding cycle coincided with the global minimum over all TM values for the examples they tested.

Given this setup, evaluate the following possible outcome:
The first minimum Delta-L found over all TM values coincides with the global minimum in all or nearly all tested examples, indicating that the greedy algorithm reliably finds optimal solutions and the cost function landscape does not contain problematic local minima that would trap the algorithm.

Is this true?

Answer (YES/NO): YES